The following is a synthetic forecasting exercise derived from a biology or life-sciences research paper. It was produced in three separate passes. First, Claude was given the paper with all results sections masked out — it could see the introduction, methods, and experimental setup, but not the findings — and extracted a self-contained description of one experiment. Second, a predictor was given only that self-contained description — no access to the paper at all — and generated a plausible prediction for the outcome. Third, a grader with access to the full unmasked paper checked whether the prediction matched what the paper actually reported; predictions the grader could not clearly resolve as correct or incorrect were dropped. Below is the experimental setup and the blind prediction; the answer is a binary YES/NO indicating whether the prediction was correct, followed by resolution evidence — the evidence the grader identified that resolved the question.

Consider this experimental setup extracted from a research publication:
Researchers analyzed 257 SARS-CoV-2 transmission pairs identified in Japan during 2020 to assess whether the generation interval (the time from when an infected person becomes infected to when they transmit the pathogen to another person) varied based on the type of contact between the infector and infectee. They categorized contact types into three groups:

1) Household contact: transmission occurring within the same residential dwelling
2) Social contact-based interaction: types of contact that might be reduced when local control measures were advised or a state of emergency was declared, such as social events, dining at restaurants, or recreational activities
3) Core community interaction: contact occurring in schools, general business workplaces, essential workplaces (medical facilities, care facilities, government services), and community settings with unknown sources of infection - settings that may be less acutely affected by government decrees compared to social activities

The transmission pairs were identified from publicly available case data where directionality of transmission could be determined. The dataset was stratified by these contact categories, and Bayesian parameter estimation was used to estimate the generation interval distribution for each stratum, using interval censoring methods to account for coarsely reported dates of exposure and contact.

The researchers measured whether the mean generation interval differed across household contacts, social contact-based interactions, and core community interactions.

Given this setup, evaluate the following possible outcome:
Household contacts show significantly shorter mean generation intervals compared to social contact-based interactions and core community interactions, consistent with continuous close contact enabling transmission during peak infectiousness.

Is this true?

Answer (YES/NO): NO